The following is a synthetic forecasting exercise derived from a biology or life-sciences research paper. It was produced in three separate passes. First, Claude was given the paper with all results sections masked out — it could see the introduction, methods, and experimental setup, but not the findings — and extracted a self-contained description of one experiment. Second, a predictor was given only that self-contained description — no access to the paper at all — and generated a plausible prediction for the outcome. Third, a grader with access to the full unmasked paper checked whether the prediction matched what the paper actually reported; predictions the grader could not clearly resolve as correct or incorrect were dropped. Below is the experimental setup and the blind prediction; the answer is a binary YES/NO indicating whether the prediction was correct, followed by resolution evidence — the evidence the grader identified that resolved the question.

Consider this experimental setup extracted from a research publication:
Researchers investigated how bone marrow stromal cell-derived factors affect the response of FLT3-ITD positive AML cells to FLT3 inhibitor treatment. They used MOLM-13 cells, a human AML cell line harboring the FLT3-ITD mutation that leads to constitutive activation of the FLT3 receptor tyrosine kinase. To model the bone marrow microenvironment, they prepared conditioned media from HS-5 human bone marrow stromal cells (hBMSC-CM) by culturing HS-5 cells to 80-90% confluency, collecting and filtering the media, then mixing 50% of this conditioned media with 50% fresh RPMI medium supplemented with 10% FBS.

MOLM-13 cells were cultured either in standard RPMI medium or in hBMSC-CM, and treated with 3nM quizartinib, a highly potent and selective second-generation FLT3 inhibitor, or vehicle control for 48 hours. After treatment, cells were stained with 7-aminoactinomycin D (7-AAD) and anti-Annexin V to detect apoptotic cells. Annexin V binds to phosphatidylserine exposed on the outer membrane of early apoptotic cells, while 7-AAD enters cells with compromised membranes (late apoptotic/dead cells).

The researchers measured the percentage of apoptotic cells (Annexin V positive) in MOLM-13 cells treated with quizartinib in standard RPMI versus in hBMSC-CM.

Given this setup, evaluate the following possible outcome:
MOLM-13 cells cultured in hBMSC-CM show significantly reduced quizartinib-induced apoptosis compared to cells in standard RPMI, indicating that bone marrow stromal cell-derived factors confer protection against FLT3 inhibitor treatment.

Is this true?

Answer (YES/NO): YES